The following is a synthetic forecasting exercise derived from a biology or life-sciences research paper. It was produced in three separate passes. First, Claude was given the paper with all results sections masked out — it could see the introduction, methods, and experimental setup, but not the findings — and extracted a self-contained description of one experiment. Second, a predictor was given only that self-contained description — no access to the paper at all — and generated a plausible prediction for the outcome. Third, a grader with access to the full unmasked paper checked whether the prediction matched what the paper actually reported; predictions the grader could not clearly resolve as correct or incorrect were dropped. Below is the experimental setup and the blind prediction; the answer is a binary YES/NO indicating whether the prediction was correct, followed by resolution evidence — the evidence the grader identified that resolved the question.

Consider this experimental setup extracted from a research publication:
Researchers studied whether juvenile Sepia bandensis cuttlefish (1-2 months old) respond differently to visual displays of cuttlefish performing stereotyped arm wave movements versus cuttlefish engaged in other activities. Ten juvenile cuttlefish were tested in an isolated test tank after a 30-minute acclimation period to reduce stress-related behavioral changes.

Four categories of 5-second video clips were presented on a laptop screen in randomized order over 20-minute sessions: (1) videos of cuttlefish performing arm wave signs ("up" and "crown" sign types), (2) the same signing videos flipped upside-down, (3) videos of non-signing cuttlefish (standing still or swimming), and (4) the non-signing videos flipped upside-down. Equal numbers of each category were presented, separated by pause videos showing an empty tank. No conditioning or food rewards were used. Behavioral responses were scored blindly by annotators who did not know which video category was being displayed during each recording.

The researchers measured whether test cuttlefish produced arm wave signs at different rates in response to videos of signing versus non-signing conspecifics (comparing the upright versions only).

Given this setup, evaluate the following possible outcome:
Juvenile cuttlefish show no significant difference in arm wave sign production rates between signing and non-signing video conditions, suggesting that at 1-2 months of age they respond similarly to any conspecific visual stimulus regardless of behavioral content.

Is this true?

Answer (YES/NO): NO